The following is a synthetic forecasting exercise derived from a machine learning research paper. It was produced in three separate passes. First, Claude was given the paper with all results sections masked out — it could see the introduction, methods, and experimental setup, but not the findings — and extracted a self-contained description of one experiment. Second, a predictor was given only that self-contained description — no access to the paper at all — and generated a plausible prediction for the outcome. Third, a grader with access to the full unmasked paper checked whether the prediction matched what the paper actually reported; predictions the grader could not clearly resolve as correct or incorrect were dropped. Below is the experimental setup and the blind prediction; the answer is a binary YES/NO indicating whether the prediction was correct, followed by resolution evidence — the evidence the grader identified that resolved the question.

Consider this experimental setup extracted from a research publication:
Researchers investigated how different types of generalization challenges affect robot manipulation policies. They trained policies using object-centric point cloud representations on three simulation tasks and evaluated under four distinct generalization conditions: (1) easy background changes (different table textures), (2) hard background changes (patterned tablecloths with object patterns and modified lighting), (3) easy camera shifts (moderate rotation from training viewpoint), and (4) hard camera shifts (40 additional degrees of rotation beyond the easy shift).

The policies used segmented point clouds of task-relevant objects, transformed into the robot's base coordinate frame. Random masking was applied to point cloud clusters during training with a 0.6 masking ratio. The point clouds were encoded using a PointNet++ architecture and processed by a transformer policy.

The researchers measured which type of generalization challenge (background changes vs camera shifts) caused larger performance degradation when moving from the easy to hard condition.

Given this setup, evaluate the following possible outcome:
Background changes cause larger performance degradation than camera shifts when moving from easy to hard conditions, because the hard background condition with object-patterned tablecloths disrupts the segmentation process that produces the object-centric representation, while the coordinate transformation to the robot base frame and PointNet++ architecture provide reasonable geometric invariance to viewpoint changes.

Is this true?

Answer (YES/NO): NO